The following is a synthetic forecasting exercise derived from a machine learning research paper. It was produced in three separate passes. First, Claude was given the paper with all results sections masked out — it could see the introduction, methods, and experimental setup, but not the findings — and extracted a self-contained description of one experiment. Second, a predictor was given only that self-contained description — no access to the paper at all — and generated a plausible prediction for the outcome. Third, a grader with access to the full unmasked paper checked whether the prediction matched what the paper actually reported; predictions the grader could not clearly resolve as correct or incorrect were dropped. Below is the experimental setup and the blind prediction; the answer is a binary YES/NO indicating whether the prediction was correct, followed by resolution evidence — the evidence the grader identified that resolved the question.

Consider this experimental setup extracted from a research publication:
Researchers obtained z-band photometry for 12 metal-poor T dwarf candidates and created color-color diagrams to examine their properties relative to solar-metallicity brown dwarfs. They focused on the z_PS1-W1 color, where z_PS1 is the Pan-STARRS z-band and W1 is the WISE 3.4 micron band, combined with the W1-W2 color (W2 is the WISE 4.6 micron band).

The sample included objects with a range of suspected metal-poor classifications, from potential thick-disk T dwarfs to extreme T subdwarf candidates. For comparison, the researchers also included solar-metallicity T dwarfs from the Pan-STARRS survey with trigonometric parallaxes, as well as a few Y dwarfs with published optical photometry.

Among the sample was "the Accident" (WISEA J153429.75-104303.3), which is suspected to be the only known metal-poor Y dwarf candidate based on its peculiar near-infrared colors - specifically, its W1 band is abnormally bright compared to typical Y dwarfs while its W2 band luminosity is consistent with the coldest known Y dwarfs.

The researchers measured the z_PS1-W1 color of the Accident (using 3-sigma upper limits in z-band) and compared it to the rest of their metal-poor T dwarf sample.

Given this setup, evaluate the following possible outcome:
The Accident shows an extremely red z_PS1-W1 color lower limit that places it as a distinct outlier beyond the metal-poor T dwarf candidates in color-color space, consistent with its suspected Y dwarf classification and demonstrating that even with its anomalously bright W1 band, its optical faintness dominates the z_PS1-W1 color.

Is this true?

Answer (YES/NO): YES